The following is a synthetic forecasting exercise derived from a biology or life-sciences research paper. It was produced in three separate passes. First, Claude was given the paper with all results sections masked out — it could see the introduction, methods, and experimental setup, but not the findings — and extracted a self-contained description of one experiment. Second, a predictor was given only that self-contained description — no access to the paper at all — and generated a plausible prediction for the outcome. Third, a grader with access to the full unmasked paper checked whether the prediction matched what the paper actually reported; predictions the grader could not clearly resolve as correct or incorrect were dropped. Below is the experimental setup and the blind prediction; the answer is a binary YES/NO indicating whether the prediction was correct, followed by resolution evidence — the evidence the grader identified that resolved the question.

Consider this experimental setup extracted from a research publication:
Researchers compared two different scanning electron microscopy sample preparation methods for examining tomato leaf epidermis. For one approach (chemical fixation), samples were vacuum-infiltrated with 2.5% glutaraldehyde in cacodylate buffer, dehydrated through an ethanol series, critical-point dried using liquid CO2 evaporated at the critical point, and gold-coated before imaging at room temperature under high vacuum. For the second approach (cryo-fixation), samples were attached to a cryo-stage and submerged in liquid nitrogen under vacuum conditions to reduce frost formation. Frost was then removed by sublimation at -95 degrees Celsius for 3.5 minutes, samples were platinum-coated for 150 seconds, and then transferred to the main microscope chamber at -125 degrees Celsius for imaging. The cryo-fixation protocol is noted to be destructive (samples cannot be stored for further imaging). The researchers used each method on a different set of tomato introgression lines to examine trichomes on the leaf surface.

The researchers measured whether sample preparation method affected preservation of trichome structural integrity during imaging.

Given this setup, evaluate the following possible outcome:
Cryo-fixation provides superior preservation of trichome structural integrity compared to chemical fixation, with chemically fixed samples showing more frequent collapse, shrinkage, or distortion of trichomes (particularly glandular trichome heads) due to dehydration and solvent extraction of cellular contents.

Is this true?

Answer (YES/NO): NO